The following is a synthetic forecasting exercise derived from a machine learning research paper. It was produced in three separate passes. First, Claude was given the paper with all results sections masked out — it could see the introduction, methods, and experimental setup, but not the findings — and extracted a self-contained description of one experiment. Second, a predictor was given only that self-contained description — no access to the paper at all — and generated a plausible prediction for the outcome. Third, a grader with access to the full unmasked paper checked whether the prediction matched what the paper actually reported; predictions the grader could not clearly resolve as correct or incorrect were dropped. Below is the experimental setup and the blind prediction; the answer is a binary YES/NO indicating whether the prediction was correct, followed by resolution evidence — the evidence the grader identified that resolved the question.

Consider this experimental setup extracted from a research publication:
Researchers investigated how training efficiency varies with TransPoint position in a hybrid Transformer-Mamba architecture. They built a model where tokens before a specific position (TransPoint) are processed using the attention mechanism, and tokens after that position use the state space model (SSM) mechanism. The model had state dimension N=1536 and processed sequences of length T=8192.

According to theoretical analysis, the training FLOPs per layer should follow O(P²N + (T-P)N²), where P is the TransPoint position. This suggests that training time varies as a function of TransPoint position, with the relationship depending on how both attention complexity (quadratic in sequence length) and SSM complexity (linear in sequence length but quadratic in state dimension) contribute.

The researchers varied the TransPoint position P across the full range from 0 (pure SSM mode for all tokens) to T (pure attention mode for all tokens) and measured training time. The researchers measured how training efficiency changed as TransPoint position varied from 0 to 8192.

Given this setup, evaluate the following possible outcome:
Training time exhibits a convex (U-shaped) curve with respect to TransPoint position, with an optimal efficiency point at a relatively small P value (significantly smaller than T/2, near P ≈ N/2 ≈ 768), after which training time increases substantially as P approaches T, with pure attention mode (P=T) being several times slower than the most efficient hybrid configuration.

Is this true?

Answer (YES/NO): NO